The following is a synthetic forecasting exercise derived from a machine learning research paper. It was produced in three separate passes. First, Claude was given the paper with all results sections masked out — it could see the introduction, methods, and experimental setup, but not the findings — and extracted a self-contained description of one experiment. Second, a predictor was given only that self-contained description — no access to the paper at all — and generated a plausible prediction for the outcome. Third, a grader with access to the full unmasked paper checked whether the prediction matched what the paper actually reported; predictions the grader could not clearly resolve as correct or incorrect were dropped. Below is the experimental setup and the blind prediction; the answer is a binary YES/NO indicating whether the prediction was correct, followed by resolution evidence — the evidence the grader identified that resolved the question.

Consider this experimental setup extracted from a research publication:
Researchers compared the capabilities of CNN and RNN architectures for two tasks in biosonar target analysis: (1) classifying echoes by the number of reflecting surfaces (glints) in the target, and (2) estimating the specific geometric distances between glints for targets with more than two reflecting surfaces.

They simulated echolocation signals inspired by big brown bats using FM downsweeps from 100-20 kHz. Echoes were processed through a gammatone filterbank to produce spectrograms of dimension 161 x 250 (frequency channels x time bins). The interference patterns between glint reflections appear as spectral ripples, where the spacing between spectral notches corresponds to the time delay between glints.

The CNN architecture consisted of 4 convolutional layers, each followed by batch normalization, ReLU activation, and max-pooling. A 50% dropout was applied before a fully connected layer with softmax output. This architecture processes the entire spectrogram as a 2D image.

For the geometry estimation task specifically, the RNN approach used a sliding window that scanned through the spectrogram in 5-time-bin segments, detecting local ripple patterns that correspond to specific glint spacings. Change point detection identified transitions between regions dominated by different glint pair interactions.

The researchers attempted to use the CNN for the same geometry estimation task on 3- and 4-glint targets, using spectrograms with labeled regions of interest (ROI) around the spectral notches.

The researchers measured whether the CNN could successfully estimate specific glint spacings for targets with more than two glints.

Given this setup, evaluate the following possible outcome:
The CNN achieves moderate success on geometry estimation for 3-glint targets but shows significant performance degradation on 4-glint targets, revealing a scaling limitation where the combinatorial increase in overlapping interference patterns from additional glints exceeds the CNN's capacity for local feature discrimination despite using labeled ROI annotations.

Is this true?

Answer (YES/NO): NO